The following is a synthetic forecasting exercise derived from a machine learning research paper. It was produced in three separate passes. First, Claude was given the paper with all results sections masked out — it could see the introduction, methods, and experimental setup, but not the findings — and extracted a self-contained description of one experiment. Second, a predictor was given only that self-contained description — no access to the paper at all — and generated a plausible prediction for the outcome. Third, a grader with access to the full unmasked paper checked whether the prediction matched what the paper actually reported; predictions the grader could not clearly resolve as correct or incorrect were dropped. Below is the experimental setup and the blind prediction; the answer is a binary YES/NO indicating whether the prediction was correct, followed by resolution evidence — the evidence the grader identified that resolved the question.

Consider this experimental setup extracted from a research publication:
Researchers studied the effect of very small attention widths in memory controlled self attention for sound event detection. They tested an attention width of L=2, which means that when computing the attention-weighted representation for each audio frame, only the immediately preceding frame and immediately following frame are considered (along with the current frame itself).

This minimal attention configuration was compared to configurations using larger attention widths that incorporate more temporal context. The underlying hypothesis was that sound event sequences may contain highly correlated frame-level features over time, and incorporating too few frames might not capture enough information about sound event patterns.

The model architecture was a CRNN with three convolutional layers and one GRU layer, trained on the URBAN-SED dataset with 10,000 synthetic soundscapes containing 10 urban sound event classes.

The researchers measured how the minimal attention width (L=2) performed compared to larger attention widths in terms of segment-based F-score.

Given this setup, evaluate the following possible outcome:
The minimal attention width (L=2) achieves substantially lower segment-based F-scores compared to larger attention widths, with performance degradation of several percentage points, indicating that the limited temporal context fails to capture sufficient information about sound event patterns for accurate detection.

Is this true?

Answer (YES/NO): NO